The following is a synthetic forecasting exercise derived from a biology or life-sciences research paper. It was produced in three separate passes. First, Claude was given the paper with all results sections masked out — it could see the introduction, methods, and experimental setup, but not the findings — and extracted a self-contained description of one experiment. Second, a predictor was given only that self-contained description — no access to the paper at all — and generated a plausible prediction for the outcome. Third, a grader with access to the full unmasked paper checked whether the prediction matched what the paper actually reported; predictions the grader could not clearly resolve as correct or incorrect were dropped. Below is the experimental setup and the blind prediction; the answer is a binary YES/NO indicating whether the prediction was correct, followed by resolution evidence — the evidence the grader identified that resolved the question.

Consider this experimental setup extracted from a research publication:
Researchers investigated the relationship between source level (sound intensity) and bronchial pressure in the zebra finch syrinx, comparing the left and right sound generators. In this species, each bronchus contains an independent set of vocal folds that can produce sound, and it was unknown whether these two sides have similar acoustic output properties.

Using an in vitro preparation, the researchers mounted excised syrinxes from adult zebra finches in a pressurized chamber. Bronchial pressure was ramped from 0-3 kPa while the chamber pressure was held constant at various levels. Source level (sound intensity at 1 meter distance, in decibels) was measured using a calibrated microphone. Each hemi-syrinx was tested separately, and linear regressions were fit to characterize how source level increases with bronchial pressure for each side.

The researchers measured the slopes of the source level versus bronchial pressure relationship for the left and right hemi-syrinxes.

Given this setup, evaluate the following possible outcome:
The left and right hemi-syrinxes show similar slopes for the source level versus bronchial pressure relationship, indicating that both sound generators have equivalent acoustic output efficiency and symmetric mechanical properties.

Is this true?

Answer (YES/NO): NO